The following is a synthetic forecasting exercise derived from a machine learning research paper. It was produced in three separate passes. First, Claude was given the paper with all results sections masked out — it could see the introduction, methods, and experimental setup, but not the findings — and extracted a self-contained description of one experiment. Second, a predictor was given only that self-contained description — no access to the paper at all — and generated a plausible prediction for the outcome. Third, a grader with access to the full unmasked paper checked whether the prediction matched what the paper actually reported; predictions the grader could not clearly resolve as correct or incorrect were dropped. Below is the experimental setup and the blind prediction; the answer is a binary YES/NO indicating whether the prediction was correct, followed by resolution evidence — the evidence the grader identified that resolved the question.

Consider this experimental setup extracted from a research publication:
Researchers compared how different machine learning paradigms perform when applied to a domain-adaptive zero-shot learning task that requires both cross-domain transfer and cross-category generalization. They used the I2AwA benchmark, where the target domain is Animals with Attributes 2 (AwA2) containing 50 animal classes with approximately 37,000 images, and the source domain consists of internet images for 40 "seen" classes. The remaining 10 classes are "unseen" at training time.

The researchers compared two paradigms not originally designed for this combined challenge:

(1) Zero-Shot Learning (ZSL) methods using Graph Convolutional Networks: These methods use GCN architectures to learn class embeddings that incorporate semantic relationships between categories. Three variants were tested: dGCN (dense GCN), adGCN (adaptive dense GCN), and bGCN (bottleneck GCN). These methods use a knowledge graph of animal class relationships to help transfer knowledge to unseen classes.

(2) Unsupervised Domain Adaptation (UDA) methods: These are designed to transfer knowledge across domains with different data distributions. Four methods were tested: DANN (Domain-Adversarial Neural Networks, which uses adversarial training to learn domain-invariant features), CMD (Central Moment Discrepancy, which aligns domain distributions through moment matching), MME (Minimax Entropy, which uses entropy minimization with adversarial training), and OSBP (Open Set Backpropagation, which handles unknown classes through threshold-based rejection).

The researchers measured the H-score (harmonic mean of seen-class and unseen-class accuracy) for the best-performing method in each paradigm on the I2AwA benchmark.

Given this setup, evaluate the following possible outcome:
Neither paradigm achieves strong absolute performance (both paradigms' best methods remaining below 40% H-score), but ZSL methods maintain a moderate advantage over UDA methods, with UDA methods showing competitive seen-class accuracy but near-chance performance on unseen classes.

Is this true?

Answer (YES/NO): NO